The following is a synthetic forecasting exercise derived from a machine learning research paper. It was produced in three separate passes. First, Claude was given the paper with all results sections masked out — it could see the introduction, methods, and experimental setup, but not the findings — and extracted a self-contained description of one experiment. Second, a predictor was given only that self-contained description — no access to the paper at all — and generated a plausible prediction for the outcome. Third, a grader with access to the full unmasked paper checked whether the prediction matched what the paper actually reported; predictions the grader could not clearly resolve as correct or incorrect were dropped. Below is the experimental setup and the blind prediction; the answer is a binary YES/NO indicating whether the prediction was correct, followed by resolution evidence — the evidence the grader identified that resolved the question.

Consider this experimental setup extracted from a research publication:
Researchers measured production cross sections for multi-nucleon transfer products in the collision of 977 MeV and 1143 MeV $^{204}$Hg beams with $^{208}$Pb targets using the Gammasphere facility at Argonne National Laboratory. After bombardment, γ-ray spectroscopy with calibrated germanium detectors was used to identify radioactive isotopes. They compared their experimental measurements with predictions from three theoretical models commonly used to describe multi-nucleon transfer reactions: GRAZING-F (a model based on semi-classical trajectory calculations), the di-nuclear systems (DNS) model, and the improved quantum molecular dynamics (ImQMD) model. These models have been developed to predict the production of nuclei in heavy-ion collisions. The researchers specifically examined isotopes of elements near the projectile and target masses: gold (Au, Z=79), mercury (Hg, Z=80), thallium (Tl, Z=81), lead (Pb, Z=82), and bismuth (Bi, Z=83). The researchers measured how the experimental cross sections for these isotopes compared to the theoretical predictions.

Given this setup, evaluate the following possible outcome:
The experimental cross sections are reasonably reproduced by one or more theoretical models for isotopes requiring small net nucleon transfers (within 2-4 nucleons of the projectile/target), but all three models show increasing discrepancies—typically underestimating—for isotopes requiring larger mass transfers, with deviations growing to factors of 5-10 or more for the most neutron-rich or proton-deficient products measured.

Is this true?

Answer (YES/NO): NO